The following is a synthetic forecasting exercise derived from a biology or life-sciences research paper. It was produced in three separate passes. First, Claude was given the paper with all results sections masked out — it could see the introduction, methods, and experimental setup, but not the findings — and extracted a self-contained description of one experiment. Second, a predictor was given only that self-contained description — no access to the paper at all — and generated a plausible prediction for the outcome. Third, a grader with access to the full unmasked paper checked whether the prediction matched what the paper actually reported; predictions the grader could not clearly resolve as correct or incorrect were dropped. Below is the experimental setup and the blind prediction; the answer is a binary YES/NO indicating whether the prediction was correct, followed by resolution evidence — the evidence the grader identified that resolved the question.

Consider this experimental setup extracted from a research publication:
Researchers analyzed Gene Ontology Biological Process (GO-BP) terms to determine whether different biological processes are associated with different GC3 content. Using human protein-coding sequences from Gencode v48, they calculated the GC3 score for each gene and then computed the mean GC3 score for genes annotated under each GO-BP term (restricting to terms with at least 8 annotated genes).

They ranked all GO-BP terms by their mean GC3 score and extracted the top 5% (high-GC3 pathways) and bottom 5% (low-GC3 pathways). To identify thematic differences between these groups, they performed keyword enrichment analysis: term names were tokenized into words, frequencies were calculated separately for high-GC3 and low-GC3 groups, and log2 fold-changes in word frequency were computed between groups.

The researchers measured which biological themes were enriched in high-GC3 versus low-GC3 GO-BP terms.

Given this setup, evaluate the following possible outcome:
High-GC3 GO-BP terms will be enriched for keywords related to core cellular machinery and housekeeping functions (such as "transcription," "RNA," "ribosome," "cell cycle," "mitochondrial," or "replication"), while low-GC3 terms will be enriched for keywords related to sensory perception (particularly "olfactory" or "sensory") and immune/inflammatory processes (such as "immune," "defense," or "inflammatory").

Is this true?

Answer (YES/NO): NO